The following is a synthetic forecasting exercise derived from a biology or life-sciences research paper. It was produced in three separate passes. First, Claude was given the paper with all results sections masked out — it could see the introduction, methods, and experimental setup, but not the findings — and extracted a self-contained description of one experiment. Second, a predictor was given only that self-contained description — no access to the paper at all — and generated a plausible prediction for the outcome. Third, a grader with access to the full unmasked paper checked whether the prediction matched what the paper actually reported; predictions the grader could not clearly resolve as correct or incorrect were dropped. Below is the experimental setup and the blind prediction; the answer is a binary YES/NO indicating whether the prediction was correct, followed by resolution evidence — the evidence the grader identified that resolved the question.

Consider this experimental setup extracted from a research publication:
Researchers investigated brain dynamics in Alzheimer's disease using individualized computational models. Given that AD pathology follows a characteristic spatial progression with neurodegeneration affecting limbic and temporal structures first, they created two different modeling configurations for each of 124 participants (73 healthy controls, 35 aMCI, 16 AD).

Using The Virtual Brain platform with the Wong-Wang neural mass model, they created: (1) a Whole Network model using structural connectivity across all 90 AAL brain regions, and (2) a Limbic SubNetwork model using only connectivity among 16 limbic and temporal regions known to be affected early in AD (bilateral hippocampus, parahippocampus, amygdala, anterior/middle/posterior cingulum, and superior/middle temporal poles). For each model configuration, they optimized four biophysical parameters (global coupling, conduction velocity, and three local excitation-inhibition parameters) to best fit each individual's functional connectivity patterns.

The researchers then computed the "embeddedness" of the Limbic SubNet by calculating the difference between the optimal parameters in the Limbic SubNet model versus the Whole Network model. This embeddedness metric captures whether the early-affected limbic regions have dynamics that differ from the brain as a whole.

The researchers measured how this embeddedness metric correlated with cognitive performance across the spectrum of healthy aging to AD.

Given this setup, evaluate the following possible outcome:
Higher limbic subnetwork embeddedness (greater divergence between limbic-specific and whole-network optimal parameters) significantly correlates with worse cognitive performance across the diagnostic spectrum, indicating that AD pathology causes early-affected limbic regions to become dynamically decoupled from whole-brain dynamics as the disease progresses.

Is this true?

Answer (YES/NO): NO